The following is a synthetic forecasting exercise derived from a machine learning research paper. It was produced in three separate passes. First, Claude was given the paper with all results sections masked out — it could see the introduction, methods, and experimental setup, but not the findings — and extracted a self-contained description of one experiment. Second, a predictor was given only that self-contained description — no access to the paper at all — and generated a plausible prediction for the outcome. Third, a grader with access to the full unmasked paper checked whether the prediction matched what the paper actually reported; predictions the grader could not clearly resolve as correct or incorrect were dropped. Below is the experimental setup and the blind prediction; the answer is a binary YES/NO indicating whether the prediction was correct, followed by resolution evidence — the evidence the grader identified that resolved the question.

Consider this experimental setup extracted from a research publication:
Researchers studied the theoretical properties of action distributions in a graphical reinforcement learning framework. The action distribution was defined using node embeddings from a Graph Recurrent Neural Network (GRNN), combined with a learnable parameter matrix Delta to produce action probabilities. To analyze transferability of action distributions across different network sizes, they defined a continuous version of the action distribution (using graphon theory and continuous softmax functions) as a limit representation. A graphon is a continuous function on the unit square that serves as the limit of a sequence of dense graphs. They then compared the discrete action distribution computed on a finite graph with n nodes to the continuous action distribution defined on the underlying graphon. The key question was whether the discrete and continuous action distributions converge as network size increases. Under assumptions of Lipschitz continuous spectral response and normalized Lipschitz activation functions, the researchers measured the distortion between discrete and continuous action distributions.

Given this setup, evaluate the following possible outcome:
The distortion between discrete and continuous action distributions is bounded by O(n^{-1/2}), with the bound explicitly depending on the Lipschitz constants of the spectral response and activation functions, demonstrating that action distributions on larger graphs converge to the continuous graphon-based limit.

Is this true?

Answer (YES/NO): NO